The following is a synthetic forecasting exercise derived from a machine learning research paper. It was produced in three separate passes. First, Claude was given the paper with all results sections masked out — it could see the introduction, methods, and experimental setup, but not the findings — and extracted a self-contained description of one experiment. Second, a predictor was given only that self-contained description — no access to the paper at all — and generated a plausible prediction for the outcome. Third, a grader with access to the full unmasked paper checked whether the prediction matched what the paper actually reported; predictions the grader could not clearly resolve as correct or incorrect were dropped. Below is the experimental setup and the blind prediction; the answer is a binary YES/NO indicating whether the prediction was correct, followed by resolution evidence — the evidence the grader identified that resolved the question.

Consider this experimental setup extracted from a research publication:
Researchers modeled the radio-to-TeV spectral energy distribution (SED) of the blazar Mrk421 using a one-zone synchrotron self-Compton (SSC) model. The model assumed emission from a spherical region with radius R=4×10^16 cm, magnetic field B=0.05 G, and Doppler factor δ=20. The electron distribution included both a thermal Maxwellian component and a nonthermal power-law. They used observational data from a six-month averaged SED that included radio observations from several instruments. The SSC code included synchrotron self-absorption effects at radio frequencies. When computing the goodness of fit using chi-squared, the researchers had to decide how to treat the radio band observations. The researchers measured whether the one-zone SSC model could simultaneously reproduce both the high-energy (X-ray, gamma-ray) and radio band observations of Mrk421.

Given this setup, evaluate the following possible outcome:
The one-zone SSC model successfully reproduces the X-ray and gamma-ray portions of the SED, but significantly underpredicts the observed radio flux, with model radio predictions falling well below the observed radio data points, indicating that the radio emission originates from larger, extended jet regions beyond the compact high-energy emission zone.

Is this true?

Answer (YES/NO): NO